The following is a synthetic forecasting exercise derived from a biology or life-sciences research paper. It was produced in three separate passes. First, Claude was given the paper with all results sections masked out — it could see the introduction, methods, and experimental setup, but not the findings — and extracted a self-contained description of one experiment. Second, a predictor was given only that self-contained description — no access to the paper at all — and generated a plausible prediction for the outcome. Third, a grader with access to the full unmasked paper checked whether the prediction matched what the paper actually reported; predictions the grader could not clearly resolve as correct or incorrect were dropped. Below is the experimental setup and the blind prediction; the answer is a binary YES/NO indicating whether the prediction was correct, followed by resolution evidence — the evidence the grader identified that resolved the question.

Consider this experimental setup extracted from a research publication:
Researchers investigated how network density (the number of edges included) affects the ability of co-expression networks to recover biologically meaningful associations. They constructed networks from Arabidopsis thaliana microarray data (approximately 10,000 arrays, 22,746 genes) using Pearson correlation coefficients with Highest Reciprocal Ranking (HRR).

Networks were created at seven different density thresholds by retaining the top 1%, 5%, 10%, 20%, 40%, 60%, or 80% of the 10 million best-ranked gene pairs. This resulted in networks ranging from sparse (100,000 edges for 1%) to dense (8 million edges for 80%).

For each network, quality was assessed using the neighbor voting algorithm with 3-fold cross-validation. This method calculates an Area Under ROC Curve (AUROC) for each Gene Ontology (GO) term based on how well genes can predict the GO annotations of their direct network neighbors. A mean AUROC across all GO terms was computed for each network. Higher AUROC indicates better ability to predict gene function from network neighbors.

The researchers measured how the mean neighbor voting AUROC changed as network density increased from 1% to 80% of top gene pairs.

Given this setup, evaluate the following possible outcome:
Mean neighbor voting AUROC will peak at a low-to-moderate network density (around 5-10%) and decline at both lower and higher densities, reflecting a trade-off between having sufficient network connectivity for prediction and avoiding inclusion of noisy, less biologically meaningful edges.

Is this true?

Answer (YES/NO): NO